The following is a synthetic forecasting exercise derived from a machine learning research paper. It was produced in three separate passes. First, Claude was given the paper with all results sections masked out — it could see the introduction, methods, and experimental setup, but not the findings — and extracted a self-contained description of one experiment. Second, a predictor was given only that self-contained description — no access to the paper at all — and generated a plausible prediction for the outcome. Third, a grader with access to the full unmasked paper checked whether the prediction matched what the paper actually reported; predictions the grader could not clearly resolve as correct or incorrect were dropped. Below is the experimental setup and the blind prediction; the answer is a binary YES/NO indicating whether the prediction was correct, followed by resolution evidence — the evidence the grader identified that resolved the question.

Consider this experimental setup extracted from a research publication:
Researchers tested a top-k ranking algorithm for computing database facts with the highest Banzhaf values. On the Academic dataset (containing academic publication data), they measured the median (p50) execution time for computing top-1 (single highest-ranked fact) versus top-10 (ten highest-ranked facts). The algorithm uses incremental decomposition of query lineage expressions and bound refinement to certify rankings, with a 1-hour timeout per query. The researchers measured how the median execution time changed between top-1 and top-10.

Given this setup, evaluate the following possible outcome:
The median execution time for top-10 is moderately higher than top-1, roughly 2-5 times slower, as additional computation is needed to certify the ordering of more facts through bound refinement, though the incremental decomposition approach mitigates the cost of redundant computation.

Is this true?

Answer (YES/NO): NO